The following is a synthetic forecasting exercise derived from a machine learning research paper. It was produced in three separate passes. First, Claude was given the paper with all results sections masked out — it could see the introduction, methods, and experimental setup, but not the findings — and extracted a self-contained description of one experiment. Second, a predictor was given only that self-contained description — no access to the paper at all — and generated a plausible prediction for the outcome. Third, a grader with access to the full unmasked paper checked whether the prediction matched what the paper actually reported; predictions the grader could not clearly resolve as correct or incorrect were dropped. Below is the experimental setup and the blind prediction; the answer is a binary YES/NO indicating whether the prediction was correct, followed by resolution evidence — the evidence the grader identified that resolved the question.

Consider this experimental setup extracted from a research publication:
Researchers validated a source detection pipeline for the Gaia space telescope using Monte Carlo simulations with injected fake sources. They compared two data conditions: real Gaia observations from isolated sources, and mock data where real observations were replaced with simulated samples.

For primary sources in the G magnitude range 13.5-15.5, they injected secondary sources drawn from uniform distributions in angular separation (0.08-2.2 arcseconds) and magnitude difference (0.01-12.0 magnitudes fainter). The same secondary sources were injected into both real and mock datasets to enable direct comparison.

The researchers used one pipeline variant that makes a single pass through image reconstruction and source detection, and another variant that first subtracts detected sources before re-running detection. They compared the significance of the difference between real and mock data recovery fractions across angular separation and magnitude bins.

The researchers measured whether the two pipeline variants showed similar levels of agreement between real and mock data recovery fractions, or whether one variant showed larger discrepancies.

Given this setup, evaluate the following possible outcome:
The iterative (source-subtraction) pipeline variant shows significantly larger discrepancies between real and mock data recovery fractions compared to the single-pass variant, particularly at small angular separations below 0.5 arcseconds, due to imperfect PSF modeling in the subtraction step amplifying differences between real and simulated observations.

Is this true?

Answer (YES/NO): NO